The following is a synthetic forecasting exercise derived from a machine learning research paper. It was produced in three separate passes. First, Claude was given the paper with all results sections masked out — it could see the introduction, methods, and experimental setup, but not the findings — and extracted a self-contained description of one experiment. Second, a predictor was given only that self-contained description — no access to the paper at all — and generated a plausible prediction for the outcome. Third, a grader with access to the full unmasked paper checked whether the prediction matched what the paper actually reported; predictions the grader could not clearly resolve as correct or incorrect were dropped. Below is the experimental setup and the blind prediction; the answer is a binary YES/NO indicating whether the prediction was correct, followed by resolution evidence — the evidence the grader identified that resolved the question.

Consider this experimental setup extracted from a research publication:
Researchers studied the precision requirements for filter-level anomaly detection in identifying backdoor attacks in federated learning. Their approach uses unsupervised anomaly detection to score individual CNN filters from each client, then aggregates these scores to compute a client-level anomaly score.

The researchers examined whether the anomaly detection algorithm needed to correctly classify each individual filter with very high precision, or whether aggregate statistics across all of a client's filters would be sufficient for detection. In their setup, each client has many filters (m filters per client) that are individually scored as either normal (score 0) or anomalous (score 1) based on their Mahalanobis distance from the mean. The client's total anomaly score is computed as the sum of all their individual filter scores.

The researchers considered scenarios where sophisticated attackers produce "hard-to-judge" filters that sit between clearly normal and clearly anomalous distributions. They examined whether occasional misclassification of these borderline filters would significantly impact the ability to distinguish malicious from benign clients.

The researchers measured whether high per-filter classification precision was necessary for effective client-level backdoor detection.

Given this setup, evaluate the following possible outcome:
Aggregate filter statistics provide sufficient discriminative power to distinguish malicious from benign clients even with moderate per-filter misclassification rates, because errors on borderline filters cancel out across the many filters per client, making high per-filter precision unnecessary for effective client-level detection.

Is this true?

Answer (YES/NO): YES